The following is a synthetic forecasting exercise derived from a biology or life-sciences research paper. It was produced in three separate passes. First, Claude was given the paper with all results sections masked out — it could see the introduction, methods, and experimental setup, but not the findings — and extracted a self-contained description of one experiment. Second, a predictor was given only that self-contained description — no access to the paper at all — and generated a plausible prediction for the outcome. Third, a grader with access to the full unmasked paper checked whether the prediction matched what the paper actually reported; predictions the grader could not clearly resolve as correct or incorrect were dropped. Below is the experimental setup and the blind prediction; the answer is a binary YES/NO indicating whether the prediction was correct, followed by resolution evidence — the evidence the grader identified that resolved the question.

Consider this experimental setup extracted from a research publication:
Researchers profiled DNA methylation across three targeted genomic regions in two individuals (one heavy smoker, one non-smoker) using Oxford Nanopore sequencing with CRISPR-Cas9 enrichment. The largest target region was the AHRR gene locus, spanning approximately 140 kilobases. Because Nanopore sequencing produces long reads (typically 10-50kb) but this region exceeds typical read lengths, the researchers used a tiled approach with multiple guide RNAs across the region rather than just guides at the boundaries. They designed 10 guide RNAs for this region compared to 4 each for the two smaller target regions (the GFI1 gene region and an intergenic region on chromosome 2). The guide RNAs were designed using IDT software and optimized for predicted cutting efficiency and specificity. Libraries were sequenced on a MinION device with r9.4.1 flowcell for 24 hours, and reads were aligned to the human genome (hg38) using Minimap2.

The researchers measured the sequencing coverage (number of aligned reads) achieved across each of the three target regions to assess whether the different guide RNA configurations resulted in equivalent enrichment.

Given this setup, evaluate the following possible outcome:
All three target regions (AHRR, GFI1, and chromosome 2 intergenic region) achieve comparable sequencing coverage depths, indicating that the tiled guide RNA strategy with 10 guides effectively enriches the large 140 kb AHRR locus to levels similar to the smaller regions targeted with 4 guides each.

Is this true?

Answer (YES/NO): NO